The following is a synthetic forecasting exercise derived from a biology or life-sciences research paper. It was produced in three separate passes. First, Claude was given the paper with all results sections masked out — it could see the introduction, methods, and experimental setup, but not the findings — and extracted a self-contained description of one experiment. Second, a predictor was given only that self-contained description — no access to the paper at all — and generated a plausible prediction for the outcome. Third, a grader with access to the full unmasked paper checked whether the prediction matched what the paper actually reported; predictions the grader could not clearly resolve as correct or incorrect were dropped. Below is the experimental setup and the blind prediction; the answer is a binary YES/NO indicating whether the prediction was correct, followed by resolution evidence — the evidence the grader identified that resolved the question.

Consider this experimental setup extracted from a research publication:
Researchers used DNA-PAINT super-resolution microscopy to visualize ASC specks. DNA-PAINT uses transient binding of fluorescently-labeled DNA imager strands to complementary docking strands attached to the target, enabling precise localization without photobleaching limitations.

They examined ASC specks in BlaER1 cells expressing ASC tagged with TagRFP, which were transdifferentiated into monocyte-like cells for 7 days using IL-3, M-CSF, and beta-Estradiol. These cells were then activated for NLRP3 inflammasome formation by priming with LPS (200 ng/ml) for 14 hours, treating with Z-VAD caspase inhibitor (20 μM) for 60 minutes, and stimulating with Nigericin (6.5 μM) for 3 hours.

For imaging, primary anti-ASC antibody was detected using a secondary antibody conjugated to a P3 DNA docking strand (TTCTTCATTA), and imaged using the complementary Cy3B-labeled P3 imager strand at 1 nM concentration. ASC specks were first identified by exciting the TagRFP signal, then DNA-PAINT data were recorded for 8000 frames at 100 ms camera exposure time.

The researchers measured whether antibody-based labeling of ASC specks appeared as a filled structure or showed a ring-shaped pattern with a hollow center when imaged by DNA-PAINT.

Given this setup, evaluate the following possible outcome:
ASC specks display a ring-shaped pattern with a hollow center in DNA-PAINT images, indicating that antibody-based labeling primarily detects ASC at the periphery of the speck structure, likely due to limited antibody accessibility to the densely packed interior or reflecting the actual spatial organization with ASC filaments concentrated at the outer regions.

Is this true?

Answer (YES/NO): NO